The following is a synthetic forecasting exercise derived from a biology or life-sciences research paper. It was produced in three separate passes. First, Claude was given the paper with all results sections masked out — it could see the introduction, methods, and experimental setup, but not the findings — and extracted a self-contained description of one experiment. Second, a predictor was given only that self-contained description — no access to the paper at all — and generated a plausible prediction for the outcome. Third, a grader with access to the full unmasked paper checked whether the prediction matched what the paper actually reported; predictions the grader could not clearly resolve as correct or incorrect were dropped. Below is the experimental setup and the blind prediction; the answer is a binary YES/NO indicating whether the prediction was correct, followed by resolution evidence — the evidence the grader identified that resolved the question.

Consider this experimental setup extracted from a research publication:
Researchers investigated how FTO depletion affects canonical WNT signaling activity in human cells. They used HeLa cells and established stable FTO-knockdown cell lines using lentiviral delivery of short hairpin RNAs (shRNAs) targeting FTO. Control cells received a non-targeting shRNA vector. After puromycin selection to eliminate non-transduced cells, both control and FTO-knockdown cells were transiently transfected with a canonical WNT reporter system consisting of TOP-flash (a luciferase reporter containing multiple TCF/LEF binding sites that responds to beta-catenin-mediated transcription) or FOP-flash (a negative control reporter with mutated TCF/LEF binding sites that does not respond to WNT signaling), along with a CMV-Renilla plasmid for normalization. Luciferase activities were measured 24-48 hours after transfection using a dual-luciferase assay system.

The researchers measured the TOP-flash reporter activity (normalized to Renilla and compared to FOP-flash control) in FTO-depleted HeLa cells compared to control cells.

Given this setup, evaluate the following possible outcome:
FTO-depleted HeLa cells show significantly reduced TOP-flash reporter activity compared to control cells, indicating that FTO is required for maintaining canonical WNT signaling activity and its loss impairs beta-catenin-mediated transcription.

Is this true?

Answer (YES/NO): YES